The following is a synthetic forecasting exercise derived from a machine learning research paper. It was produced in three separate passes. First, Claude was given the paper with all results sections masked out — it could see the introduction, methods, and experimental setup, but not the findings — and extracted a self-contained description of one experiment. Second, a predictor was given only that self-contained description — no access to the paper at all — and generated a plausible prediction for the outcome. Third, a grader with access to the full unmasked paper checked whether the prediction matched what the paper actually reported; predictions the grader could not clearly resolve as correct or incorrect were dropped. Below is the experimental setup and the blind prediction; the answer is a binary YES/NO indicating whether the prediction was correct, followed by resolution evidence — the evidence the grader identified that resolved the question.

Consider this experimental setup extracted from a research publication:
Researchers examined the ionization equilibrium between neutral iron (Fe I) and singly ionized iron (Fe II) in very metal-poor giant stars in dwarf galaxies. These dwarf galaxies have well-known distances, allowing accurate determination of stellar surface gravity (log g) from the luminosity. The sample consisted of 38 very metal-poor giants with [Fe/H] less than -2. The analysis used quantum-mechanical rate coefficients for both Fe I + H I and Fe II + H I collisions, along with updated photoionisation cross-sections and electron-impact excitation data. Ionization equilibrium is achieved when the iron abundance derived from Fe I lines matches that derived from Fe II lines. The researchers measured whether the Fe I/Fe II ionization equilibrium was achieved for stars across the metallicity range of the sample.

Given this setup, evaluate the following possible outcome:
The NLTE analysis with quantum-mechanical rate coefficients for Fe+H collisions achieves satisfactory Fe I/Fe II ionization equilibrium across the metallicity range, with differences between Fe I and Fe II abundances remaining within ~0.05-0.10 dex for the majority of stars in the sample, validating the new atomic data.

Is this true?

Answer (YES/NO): NO